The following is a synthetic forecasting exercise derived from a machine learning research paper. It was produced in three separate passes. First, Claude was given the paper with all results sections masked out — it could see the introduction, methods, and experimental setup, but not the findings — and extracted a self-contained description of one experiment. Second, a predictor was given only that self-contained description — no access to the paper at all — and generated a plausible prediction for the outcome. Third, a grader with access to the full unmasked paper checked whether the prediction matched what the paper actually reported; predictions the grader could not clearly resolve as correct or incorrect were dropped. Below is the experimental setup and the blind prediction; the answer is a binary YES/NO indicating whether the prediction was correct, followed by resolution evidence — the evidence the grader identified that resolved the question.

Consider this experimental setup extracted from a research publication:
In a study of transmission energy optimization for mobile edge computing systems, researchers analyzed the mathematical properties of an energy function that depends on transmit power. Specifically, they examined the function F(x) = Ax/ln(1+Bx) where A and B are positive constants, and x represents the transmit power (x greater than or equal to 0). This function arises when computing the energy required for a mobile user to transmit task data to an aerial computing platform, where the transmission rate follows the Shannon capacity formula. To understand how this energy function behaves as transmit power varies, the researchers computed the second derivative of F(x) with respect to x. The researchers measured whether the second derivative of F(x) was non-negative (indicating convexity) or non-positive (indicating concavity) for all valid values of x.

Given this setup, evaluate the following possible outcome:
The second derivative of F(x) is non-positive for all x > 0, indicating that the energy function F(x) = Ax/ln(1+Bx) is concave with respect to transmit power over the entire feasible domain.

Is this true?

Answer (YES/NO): YES